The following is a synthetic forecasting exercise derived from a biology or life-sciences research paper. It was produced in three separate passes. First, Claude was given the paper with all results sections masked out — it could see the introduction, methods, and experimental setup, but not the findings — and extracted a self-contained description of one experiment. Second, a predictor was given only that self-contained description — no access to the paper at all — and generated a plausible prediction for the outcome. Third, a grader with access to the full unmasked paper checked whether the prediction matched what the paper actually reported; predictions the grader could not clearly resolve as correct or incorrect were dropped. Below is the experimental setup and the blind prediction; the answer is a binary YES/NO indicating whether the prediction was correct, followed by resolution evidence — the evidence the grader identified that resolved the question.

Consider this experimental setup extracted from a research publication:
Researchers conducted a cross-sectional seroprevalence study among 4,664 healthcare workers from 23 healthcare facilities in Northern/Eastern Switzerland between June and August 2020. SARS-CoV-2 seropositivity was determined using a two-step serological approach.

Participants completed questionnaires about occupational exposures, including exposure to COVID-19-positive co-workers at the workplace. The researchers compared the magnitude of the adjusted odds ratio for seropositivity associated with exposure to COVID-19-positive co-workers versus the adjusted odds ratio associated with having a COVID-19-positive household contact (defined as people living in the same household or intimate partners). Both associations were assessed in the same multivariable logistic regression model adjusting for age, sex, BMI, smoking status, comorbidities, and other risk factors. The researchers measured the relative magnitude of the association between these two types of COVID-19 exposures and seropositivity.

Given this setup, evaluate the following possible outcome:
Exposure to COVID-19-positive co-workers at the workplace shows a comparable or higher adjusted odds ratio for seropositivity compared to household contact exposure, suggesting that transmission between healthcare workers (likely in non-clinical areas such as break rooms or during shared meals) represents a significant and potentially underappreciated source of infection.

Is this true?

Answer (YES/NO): NO